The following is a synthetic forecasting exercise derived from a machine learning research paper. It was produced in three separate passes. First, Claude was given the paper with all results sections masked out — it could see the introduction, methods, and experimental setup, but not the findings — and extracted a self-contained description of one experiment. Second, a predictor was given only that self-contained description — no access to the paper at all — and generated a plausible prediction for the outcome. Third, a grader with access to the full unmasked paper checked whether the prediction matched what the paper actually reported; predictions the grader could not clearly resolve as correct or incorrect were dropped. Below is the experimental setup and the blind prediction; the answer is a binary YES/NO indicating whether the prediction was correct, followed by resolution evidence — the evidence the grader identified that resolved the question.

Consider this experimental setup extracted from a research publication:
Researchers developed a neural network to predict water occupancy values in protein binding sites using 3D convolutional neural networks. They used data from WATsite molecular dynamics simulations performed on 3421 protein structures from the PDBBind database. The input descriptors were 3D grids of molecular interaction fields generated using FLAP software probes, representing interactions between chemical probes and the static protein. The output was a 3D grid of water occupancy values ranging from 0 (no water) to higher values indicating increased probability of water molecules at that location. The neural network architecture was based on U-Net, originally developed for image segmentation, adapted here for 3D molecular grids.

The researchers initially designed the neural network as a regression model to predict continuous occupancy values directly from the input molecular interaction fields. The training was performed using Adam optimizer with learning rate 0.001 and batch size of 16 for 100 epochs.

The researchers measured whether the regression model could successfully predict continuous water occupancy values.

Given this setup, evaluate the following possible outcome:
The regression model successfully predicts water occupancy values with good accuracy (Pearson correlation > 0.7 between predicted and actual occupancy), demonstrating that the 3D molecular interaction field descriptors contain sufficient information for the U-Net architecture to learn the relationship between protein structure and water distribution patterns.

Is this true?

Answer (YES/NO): NO